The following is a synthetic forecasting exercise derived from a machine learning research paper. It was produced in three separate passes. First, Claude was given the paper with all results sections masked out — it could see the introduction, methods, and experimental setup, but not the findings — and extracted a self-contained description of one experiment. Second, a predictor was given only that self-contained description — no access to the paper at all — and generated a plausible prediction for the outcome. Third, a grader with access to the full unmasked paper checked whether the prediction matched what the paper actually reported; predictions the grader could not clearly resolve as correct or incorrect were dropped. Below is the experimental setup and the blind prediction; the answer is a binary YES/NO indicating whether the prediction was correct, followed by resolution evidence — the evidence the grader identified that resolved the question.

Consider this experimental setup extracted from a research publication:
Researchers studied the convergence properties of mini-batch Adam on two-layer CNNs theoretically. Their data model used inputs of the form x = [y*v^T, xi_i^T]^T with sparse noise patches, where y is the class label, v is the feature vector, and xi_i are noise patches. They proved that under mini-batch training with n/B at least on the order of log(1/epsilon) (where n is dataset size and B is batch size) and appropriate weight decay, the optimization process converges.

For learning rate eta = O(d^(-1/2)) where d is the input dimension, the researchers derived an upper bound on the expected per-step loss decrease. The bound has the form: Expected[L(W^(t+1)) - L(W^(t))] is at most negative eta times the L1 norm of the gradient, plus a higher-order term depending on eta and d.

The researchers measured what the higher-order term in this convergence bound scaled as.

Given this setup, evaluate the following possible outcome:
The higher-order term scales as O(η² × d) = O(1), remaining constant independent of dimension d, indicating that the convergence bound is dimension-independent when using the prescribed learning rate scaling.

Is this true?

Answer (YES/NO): YES